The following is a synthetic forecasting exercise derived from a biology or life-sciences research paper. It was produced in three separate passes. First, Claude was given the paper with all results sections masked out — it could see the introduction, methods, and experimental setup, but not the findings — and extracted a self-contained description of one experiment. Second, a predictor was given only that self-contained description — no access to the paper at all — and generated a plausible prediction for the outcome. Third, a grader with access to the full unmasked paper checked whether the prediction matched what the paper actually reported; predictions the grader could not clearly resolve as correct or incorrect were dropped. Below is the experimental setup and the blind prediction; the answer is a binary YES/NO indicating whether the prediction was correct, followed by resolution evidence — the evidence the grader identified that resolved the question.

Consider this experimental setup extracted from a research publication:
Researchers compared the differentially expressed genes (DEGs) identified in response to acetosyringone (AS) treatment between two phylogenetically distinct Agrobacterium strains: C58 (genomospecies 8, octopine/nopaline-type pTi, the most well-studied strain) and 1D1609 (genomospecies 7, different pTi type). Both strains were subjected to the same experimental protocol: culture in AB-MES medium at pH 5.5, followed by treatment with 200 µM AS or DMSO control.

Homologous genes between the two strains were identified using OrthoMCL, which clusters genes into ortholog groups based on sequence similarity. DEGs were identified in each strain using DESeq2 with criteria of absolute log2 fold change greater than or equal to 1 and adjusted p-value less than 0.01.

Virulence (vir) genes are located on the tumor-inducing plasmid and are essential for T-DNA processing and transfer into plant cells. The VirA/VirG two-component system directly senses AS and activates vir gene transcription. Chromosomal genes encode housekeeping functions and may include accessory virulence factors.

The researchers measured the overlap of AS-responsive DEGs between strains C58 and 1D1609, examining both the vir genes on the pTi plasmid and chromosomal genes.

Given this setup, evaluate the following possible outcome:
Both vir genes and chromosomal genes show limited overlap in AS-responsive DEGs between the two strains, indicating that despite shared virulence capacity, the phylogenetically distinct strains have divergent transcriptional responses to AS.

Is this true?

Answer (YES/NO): NO